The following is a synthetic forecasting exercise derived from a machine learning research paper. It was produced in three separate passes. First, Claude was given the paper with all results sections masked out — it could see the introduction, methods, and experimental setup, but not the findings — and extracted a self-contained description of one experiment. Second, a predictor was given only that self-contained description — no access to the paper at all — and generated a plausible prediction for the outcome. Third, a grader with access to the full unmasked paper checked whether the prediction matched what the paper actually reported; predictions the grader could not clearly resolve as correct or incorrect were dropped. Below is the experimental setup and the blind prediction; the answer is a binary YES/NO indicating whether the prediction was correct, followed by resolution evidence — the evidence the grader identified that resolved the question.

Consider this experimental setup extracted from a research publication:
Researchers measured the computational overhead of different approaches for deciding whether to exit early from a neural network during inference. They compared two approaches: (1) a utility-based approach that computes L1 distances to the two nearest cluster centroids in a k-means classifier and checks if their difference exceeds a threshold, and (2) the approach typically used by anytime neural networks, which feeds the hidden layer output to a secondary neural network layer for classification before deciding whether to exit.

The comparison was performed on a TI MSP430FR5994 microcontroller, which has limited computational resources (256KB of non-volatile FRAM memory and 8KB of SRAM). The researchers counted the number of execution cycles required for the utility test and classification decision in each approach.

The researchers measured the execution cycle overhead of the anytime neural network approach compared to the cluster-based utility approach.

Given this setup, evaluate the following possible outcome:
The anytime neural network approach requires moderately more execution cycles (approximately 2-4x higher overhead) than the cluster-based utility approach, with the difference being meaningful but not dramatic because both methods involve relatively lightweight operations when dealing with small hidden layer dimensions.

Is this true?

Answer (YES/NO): NO